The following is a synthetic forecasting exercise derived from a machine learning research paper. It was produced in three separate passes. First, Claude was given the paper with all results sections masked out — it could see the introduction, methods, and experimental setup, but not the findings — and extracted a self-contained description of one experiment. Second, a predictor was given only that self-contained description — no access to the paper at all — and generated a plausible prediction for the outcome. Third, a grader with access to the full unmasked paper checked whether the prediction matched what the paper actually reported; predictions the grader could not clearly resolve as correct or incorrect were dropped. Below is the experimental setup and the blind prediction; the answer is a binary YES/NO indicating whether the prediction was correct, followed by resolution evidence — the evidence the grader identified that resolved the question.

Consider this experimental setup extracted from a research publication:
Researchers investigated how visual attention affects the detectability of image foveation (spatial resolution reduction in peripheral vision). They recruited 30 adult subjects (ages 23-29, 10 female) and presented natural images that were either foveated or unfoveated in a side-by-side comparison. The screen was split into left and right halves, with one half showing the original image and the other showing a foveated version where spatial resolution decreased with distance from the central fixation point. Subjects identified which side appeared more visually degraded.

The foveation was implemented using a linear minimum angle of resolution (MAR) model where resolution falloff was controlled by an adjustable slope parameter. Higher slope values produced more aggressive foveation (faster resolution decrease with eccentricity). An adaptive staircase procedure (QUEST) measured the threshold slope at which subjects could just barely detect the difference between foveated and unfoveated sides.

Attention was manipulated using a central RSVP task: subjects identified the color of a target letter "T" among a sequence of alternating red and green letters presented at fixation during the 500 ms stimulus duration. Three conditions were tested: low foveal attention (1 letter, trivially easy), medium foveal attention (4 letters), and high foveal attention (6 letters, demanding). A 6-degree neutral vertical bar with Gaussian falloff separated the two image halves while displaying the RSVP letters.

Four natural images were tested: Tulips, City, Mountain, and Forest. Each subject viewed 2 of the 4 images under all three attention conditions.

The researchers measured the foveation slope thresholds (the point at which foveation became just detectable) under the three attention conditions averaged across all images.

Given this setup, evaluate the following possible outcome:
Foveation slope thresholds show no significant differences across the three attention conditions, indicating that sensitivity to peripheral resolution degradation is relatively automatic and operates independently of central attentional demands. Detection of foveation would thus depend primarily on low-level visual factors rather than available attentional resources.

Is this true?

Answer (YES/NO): NO